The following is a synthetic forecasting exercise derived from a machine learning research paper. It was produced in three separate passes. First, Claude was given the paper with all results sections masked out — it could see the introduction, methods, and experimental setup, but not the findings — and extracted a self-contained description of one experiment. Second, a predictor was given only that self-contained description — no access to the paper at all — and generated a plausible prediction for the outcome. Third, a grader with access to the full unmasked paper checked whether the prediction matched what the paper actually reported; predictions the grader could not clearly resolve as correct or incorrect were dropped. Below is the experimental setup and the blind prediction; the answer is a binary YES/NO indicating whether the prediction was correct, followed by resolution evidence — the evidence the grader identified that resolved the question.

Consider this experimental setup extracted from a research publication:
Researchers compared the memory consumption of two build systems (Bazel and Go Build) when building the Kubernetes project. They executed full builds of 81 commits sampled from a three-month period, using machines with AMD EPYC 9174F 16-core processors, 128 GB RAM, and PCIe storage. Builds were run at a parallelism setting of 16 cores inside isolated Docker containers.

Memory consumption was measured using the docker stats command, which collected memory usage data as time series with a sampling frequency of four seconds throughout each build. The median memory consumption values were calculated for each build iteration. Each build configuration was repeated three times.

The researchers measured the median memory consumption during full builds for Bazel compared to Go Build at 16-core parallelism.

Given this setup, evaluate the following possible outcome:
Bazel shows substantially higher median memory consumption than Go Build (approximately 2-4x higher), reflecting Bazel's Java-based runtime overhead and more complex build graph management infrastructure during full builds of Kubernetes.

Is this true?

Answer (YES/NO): NO